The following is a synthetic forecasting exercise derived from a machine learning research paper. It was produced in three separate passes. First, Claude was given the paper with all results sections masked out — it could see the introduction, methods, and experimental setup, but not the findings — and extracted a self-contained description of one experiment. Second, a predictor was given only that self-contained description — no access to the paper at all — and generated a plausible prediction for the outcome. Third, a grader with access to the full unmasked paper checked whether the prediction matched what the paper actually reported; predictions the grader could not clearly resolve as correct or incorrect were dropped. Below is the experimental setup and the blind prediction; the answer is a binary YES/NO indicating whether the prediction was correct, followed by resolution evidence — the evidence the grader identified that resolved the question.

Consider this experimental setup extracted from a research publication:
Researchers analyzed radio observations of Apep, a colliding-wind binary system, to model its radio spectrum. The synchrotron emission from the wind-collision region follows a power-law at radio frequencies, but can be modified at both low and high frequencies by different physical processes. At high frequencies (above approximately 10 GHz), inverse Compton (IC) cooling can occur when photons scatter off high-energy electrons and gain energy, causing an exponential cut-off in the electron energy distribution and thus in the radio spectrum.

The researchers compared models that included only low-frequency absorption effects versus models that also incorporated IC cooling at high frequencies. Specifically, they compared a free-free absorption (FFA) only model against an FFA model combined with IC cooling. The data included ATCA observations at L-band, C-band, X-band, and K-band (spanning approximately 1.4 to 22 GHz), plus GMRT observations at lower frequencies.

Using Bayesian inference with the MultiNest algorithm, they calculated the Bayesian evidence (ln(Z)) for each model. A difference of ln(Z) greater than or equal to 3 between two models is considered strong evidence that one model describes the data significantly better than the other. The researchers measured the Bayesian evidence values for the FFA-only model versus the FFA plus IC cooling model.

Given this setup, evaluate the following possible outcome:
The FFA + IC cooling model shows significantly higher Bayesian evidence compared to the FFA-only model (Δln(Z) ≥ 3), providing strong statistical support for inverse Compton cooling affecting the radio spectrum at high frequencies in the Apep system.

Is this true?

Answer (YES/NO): YES